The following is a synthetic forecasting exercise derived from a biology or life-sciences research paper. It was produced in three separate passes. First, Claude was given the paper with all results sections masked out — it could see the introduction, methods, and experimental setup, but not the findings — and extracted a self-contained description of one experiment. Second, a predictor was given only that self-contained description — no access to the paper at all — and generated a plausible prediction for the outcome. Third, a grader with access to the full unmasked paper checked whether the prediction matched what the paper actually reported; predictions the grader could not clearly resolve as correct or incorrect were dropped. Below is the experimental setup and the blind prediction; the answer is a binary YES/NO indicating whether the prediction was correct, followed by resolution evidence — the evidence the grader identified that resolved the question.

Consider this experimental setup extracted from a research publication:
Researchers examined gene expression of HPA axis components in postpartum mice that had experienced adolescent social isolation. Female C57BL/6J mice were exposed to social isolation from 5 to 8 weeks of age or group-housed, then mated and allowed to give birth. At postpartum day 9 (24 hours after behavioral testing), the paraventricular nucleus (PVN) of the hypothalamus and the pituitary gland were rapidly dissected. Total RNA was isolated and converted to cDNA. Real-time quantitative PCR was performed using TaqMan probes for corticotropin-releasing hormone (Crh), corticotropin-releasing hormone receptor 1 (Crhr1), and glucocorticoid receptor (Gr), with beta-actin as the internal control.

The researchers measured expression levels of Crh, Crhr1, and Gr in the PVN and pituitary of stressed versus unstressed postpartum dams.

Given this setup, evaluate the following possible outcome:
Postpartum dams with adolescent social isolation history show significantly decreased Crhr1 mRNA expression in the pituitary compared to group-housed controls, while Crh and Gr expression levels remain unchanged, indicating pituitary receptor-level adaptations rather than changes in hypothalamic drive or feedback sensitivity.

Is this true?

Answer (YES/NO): NO